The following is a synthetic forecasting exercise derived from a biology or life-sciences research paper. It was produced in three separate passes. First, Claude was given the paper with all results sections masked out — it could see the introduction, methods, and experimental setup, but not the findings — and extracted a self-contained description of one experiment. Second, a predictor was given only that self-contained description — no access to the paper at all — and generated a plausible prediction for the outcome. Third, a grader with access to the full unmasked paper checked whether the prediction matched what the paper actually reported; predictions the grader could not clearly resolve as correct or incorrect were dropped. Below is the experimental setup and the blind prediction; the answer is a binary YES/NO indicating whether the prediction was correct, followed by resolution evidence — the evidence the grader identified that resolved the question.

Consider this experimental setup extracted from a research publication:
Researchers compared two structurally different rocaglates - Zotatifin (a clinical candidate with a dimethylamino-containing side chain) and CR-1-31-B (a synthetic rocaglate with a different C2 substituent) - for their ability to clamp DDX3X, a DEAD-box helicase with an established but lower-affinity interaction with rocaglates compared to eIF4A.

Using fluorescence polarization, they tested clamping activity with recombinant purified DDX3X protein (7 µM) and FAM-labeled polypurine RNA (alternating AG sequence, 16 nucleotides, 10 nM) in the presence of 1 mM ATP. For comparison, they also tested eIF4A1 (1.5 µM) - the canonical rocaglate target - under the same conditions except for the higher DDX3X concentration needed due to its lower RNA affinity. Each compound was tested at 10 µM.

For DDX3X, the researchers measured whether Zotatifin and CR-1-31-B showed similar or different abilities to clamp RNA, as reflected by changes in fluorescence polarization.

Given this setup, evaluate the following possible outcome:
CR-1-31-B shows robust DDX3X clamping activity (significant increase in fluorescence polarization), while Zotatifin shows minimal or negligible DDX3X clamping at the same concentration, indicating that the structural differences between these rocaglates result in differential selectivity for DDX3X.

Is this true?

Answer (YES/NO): YES